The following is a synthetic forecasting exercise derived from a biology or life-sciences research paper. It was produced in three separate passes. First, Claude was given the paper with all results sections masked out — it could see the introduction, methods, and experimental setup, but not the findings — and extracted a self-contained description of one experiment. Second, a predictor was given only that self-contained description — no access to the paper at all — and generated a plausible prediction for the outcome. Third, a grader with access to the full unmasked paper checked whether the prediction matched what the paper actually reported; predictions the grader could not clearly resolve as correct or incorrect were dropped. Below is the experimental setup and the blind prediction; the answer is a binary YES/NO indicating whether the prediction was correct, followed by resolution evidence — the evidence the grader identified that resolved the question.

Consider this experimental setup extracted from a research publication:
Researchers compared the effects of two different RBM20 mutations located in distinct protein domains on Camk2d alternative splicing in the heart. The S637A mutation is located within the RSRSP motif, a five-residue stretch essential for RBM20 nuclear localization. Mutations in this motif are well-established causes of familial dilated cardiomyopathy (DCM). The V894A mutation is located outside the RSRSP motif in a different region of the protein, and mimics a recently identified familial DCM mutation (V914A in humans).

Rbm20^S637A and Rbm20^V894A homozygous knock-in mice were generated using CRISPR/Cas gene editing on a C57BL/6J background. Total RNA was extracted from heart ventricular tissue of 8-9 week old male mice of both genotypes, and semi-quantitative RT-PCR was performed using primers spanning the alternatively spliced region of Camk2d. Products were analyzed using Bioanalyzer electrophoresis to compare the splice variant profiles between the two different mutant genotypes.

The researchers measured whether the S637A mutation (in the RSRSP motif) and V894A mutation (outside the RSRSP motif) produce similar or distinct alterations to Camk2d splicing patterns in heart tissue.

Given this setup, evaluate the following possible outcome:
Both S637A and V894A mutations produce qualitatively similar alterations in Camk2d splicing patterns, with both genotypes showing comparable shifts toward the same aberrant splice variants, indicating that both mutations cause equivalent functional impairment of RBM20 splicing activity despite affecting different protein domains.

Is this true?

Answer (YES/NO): NO